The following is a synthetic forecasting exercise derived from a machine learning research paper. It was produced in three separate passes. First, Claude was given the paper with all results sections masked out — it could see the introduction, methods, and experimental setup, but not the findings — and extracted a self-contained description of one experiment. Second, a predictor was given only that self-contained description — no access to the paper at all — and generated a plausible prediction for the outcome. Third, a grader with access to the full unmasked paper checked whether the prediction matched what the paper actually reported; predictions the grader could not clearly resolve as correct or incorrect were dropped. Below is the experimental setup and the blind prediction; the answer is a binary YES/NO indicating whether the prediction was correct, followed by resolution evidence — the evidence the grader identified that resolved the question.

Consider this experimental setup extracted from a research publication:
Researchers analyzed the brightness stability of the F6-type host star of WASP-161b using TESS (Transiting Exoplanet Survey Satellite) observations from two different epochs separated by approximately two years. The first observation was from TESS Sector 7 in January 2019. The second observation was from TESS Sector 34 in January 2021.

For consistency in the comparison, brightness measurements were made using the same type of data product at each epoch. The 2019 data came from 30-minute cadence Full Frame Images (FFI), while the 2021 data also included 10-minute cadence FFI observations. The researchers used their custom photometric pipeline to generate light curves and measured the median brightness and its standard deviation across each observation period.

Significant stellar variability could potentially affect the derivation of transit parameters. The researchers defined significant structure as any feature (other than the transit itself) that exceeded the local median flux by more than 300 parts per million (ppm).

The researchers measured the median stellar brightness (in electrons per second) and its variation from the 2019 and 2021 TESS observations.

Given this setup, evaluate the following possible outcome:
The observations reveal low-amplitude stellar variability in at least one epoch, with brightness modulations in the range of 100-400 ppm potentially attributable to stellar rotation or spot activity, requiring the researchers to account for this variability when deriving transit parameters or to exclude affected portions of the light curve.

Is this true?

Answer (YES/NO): NO